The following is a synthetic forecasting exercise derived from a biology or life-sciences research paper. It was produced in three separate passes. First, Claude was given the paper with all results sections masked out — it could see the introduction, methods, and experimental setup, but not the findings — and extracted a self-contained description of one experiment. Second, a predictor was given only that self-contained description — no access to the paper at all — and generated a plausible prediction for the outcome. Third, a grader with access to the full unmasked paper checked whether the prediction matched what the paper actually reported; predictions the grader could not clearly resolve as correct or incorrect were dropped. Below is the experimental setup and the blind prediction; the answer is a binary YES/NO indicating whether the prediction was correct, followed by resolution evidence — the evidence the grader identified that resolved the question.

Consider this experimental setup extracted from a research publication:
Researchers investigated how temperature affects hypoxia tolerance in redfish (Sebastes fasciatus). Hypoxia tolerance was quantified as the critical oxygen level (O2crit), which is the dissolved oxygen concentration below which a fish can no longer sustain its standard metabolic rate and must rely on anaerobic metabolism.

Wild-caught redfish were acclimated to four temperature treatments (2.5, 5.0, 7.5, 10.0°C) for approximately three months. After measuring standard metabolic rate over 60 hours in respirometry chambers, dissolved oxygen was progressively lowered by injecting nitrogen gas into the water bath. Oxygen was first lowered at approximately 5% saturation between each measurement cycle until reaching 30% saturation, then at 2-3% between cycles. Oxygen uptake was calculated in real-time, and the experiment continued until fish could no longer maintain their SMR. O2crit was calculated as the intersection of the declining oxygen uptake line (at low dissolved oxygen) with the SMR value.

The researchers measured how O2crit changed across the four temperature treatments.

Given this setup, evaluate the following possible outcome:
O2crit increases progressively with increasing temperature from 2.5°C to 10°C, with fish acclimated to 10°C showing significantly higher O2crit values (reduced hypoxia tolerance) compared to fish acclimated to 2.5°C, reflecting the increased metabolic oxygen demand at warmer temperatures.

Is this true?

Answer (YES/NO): YES